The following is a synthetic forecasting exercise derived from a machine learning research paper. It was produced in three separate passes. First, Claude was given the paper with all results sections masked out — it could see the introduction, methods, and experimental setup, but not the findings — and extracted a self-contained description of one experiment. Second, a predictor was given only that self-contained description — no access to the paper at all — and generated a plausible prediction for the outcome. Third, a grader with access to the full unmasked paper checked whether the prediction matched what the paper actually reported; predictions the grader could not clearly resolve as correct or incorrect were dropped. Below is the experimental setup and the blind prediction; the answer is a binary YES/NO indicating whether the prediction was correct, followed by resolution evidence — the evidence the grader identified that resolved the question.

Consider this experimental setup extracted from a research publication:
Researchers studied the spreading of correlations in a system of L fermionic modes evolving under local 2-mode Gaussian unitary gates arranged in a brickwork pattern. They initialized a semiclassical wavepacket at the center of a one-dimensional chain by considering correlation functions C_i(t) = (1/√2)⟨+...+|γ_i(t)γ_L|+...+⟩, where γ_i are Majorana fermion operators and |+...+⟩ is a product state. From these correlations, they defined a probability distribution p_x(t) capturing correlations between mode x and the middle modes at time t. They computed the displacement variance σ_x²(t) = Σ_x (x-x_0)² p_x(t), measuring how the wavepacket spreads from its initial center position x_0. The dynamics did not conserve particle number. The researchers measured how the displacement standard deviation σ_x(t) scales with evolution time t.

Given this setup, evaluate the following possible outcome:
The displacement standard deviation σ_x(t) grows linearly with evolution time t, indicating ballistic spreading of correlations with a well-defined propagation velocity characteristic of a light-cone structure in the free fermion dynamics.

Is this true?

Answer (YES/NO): NO